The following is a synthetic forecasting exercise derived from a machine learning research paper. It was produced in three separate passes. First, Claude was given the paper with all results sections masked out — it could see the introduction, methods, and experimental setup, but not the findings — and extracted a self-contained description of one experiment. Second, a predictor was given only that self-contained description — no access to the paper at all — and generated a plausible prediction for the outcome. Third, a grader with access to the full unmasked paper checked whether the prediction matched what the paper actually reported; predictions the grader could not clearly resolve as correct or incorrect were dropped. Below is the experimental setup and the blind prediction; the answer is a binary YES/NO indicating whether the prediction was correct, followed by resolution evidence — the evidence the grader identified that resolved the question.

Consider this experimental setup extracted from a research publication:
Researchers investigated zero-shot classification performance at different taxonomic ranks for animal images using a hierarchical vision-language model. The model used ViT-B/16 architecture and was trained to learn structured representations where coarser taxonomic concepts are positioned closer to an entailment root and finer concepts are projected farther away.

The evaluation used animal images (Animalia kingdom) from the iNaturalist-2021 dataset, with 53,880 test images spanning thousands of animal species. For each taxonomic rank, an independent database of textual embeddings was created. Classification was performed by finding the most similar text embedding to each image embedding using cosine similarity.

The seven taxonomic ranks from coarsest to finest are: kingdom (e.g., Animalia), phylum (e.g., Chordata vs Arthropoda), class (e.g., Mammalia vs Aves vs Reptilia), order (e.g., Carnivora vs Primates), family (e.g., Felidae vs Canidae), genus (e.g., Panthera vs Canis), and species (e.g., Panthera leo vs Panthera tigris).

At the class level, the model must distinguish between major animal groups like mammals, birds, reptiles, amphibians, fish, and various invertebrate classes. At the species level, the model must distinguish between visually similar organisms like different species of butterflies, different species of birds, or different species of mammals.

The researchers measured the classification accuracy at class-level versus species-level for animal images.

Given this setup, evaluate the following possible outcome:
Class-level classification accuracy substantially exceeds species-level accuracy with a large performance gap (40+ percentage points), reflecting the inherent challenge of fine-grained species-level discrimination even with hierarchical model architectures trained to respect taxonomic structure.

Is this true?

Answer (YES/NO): NO